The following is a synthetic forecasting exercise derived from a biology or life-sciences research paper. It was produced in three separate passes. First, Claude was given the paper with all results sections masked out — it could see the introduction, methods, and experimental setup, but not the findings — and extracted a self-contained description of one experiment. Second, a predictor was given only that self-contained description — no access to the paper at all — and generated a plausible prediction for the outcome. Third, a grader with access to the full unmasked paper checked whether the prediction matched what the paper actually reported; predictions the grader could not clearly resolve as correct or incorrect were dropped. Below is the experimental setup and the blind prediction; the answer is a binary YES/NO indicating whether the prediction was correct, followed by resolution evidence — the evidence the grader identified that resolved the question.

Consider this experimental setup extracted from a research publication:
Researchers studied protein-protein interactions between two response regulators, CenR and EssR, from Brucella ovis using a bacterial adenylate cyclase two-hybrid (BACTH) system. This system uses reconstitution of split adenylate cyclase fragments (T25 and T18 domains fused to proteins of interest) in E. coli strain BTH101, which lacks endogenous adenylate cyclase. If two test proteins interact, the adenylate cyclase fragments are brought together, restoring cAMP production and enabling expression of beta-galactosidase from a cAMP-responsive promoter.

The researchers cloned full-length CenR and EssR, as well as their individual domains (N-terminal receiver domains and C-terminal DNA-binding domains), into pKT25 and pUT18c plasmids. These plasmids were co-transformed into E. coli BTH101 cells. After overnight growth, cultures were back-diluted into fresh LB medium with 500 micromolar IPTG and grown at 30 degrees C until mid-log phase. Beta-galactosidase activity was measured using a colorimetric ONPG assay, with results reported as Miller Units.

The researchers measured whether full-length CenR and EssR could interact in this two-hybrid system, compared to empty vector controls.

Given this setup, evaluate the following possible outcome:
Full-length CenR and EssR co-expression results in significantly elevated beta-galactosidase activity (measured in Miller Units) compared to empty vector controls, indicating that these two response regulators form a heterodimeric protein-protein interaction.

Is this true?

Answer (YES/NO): YES